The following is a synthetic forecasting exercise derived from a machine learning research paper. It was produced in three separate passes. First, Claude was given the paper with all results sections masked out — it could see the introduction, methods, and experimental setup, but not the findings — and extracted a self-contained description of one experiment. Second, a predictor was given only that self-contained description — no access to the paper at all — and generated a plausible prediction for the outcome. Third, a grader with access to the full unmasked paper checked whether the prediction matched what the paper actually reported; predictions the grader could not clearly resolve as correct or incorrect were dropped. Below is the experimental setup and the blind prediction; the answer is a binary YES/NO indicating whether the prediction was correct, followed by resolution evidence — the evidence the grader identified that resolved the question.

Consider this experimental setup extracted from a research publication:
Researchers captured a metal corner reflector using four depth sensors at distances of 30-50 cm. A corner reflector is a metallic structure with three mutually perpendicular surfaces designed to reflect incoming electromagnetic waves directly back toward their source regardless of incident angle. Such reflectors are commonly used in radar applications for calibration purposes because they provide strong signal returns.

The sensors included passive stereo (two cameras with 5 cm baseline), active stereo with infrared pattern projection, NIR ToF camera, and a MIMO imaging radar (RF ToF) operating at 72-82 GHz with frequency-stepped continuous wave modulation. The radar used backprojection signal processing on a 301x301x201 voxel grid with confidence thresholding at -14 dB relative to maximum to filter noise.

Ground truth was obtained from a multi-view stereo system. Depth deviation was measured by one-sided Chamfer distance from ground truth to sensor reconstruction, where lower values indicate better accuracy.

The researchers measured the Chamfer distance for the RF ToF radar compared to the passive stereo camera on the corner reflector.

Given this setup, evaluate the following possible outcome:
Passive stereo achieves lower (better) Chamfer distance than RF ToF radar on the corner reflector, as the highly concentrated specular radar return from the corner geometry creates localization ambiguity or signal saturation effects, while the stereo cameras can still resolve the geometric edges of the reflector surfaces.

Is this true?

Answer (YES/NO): YES